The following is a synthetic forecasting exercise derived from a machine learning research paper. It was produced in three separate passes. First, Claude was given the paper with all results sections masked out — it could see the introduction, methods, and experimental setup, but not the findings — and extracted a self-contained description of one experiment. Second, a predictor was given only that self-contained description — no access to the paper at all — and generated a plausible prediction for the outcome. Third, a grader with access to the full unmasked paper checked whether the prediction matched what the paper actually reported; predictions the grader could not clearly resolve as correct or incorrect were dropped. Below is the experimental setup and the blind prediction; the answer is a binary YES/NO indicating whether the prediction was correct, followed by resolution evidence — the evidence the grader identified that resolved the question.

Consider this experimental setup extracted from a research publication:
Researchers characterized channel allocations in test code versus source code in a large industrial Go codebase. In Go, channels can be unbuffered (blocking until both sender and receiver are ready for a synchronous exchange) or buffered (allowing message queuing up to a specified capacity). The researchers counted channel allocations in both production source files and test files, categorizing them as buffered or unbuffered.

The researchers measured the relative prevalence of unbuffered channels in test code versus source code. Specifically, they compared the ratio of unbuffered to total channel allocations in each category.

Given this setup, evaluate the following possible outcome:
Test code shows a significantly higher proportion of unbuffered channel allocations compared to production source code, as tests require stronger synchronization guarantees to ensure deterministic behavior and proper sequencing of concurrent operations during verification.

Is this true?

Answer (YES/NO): YES